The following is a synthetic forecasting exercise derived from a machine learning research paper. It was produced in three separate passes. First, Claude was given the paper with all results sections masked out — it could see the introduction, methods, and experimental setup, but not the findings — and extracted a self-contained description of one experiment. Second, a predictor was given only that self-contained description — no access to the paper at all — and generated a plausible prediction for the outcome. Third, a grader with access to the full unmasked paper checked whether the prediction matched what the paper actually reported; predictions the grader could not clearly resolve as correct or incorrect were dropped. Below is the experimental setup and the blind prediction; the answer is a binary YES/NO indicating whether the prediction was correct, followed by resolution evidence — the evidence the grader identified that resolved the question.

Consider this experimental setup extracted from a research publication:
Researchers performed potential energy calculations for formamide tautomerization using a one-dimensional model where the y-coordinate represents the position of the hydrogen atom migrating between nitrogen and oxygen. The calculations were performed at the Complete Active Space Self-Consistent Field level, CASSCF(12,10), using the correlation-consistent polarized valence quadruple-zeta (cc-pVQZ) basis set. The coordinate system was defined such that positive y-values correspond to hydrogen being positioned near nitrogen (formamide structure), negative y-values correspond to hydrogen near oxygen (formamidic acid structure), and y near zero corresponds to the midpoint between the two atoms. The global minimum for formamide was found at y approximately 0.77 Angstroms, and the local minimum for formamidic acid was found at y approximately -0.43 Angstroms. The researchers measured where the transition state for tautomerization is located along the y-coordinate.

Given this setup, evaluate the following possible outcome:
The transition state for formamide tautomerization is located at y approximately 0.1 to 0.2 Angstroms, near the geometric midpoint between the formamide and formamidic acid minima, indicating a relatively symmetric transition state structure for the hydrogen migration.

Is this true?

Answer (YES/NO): NO